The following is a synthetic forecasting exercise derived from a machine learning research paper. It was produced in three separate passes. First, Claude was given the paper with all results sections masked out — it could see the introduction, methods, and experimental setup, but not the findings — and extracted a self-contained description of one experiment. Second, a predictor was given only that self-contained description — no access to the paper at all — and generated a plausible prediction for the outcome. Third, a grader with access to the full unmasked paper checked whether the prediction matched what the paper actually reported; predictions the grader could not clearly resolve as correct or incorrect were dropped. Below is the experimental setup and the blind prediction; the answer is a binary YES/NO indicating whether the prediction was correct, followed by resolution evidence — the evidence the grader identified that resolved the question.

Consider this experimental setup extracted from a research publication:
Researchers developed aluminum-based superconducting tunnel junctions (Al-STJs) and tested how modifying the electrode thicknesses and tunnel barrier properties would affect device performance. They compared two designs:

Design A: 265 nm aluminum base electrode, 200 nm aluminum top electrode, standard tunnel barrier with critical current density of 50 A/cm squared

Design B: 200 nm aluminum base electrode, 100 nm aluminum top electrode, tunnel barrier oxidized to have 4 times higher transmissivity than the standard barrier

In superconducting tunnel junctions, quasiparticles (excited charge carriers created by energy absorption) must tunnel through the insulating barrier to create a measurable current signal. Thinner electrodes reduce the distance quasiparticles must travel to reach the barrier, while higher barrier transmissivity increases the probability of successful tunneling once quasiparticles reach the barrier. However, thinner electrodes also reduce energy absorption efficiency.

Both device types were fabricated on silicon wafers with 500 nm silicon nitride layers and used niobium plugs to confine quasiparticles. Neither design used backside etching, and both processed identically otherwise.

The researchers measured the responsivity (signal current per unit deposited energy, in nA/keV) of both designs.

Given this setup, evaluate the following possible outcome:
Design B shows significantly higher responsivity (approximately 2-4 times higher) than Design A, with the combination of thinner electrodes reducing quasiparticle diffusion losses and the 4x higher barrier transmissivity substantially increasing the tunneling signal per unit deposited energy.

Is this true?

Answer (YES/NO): NO